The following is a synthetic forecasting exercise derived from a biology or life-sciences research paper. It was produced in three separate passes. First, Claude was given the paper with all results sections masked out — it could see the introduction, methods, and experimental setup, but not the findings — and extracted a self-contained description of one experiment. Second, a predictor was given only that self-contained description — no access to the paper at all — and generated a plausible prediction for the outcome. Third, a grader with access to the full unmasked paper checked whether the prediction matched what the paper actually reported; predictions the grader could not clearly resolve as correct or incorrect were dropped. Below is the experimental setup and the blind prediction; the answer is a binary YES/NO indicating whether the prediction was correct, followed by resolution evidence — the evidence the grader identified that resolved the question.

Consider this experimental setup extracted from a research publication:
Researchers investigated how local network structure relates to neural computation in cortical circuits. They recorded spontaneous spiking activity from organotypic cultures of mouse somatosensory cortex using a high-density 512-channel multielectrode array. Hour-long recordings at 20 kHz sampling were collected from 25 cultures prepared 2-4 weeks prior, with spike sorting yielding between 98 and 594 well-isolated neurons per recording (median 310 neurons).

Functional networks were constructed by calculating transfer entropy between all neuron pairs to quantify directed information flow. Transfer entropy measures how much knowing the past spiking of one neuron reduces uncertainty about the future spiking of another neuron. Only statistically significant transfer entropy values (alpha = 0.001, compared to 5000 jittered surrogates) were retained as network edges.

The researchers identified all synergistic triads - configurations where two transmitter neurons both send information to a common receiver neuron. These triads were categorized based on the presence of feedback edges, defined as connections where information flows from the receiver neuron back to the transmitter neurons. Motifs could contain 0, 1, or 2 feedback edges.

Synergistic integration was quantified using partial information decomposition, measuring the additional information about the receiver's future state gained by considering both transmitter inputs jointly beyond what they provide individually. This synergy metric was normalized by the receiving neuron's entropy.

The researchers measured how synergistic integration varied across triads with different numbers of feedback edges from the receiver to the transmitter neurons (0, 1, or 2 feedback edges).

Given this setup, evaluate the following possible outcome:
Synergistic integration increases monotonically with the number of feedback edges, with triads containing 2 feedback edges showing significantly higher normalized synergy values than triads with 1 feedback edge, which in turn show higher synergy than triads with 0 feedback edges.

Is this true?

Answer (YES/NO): NO